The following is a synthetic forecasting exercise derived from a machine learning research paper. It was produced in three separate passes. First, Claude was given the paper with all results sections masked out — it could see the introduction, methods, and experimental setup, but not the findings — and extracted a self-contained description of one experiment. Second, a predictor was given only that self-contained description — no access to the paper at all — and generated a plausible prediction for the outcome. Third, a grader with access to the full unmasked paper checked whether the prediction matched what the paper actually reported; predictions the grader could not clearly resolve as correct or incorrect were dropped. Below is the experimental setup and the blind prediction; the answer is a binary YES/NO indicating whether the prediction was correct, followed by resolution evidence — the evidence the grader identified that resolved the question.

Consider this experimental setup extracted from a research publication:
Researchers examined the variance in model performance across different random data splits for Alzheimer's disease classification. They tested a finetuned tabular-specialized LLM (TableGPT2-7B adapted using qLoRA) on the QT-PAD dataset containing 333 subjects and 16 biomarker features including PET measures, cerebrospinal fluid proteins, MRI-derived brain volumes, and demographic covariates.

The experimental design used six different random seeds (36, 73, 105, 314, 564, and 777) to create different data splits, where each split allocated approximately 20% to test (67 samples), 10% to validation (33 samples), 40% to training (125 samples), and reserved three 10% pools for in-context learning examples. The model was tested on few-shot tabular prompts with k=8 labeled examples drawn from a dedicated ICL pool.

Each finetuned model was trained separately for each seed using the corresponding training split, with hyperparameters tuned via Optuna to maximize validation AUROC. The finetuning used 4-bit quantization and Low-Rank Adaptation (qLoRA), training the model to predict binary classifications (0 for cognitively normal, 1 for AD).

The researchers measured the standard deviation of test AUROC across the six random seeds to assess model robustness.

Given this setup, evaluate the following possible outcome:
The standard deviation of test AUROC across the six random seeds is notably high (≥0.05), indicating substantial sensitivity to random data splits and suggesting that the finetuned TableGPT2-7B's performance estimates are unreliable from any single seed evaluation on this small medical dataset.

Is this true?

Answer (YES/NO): YES